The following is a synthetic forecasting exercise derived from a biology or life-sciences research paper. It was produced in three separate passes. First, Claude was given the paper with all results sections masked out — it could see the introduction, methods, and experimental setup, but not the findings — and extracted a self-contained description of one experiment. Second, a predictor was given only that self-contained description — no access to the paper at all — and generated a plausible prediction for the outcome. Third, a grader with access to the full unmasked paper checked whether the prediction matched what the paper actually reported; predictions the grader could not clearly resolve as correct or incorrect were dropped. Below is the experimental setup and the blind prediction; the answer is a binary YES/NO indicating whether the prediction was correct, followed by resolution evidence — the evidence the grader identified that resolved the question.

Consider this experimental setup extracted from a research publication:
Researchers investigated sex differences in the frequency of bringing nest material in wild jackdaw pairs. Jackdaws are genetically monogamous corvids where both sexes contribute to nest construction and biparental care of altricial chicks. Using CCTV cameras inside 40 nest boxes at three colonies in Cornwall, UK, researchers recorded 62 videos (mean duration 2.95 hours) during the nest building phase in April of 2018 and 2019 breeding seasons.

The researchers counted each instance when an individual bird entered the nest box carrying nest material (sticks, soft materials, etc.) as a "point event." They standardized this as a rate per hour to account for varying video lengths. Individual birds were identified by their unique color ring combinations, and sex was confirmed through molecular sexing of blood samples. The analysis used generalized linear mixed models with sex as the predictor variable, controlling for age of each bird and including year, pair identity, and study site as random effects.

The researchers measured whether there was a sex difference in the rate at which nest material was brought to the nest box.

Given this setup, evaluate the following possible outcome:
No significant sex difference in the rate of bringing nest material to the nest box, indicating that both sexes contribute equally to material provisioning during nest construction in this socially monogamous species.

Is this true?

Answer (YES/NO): YES